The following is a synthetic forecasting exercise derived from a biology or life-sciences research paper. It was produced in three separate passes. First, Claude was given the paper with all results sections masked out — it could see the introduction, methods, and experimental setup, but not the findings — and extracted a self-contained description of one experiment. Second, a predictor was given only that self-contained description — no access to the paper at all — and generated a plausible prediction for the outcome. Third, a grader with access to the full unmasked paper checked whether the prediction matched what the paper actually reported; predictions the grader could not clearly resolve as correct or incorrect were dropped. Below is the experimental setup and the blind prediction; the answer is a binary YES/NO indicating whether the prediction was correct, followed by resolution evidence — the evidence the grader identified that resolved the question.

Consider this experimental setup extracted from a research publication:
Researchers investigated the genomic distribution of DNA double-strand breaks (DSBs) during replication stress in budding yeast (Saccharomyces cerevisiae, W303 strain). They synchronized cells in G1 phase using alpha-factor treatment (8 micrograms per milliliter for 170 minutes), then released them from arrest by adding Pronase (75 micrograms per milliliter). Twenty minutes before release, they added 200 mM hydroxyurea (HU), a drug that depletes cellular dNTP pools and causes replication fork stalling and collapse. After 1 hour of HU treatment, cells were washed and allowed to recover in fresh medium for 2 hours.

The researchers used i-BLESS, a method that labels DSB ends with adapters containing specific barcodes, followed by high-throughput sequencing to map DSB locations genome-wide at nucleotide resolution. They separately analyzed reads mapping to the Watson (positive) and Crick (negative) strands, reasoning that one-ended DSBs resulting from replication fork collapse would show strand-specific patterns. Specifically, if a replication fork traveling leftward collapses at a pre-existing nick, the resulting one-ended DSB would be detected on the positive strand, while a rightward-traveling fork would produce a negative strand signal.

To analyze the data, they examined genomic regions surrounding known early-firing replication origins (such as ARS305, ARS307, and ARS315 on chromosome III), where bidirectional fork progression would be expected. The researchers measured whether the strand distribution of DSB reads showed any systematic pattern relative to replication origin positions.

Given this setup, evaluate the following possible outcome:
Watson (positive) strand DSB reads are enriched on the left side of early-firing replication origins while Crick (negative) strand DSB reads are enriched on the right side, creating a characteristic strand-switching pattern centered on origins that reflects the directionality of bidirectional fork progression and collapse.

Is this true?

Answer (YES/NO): YES